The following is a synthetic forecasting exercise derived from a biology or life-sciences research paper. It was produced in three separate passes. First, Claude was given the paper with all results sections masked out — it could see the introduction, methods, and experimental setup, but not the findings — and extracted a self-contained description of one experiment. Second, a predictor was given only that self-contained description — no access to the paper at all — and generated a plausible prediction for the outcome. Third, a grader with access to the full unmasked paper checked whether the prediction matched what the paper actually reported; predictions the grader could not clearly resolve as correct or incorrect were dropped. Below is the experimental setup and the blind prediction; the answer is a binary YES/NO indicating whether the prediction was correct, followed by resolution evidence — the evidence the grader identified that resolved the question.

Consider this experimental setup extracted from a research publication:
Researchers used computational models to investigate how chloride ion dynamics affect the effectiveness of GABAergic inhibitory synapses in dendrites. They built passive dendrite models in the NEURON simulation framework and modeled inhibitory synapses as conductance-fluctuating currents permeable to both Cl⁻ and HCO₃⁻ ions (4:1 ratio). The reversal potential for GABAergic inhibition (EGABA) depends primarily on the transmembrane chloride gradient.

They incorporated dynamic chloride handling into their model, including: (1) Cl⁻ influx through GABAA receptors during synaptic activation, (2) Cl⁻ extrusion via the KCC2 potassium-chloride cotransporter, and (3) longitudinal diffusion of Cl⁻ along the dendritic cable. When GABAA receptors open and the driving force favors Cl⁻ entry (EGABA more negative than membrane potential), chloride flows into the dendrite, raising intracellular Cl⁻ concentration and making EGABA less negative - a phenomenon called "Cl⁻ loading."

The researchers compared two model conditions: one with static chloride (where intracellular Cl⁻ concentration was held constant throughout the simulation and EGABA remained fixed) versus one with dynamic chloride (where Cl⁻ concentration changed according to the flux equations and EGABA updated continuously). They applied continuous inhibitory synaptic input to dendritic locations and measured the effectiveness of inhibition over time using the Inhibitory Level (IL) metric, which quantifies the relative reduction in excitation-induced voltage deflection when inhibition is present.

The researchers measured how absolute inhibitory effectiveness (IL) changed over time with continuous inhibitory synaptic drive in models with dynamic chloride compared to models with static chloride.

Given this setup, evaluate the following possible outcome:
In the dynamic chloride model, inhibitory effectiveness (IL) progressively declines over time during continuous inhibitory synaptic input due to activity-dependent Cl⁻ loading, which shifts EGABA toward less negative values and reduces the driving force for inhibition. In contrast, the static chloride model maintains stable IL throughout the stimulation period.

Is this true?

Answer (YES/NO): YES